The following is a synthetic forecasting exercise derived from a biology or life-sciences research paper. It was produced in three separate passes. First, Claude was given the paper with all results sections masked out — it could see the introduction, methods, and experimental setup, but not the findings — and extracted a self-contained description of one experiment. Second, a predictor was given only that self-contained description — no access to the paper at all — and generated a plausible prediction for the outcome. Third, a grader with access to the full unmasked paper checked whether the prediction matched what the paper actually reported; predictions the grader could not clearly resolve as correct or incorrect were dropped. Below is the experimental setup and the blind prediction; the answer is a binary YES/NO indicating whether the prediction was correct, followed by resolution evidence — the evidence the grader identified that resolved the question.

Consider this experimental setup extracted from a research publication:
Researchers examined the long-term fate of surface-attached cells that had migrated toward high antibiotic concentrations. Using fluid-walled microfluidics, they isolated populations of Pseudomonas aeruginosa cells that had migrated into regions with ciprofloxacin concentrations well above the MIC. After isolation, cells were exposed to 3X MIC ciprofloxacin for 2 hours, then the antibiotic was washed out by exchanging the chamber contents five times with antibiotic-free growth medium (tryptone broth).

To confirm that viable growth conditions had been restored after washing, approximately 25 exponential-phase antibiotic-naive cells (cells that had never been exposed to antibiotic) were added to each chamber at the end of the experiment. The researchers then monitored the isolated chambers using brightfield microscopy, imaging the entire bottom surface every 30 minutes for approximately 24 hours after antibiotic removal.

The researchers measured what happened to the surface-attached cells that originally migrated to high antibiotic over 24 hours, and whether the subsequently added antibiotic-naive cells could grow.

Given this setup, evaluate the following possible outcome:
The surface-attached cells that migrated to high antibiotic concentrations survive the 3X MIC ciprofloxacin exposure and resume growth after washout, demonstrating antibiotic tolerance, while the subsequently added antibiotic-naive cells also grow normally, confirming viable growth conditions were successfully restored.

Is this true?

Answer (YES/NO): NO